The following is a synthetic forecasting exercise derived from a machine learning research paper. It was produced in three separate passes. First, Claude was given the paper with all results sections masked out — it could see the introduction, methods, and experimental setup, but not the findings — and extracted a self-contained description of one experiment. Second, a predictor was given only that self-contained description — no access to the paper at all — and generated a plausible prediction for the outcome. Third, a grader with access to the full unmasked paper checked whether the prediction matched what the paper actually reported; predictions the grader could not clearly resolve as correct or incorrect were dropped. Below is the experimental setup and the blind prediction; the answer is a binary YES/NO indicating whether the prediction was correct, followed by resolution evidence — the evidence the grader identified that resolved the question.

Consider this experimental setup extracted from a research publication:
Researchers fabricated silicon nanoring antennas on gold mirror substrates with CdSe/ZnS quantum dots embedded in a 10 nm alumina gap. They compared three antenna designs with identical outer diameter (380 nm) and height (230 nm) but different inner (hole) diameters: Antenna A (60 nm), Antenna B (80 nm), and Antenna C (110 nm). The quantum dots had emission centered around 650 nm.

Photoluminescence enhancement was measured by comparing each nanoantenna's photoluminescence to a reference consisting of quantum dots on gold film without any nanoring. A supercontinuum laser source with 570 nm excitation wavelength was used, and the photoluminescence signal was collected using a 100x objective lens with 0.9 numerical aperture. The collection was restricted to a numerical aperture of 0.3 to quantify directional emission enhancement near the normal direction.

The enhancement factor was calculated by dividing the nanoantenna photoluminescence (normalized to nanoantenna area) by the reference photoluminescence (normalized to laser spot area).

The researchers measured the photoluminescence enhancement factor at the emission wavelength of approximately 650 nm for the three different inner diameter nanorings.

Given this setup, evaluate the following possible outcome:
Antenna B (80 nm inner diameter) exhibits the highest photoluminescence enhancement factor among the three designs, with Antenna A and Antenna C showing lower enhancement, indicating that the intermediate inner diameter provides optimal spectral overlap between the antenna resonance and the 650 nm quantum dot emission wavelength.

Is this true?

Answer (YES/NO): NO